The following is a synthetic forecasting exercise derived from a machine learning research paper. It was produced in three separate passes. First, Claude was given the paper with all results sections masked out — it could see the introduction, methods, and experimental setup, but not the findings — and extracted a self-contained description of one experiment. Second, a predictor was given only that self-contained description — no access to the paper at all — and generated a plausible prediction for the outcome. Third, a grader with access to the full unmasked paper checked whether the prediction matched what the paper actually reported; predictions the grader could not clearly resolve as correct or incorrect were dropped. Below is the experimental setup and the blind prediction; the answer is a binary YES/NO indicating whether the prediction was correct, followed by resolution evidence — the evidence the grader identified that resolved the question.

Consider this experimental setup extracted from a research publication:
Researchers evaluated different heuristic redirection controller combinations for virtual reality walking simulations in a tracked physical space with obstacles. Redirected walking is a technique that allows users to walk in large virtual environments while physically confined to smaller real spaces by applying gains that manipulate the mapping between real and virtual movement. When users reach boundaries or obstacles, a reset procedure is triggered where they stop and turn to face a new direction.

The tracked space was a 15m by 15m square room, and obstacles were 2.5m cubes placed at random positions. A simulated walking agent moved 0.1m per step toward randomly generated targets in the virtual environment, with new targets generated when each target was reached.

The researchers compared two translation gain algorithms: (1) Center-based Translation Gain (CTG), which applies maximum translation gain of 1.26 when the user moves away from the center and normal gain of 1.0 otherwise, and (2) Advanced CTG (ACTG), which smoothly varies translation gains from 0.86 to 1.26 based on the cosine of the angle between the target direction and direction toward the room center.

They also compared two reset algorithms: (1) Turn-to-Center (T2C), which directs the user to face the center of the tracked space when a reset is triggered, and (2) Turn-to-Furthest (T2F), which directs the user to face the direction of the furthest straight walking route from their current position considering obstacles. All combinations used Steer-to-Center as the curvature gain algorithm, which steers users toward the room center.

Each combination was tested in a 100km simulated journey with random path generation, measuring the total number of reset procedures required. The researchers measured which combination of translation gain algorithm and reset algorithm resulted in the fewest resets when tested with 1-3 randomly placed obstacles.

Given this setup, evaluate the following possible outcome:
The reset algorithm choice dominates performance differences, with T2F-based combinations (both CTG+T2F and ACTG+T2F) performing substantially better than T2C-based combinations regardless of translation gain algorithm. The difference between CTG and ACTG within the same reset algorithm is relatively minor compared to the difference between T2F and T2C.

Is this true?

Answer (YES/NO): YES